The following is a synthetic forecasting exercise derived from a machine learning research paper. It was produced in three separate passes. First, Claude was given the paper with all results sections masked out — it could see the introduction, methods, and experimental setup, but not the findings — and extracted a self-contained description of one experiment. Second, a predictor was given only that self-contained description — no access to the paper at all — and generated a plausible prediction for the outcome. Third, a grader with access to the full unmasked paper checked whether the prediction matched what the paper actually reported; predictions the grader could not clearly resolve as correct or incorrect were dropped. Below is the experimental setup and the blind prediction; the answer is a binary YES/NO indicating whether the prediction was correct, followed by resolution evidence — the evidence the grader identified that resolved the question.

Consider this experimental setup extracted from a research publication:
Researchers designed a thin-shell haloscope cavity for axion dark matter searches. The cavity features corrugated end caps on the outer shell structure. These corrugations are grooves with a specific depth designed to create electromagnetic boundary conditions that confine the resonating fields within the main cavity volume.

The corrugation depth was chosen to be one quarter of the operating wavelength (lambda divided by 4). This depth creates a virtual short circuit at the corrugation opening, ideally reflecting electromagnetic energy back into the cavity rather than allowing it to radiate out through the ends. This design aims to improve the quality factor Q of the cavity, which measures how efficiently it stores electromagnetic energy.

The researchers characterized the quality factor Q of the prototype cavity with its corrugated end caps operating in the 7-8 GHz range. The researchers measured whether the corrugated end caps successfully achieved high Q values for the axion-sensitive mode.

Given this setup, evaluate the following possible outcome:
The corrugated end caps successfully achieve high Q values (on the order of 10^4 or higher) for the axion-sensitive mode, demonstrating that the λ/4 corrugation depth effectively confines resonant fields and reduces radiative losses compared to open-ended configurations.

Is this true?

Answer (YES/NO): NO